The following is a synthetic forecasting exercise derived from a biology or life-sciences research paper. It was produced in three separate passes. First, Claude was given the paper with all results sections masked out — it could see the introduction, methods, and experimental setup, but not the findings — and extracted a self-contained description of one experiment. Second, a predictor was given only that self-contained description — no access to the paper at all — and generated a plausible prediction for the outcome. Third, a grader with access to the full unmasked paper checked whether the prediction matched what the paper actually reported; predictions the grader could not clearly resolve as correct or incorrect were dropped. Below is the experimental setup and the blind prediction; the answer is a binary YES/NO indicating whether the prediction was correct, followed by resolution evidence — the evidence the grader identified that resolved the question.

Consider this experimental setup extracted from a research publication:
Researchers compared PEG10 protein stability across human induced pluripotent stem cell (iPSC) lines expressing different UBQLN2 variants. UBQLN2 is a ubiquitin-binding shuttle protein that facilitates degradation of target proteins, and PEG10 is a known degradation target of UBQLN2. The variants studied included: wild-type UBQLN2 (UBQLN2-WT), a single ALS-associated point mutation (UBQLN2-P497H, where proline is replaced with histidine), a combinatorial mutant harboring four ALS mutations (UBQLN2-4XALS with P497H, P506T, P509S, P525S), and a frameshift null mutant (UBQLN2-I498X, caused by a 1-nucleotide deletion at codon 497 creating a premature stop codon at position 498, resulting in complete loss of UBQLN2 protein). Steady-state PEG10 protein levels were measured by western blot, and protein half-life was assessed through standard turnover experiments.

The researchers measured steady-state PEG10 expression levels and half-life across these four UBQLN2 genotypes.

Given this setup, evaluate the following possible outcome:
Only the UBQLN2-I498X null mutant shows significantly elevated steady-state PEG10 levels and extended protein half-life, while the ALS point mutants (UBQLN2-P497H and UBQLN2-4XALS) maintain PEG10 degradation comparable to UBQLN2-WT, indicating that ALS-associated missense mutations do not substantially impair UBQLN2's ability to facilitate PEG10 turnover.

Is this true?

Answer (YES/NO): NO